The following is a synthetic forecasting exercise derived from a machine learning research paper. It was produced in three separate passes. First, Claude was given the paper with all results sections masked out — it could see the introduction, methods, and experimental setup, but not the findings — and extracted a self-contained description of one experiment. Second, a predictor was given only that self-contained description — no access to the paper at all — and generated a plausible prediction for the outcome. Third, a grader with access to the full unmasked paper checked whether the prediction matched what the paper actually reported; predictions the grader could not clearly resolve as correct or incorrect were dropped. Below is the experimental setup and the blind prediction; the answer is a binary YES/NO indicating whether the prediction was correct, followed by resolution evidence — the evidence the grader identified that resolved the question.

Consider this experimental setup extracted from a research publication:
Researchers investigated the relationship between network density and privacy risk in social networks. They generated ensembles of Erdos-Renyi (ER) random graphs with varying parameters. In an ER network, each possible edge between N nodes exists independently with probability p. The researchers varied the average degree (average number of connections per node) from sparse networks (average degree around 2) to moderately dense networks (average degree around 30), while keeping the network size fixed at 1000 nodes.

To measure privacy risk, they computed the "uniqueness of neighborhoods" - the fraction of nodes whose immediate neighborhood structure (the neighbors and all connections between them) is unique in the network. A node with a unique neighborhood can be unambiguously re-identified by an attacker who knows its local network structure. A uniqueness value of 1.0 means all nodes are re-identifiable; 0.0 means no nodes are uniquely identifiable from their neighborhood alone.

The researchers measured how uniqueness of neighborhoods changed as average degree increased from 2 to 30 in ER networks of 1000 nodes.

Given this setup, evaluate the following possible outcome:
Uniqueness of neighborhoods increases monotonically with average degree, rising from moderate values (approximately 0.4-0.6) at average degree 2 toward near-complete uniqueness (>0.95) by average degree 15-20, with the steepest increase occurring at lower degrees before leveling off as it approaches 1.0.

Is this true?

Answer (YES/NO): NO